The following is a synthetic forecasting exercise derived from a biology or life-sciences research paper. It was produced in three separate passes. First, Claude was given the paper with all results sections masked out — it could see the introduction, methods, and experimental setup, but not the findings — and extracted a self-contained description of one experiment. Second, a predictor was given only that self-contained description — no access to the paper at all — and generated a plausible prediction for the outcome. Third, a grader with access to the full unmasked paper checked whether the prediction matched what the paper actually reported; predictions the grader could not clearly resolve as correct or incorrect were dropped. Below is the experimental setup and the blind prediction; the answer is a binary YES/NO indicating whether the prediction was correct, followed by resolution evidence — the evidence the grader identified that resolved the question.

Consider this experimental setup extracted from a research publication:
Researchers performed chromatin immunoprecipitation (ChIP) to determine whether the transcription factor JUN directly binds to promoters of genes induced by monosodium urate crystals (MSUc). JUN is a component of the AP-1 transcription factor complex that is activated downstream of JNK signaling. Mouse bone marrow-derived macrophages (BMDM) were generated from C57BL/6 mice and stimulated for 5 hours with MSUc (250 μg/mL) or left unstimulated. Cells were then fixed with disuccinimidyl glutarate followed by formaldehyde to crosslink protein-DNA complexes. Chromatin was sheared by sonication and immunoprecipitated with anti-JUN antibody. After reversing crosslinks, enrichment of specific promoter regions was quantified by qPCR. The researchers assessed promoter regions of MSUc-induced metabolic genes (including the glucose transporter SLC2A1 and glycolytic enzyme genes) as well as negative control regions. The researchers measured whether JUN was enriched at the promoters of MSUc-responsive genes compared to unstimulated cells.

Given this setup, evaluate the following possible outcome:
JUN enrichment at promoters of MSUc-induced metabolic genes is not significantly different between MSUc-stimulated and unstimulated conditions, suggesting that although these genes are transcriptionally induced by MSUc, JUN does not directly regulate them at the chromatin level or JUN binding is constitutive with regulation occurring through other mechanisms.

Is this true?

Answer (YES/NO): NO